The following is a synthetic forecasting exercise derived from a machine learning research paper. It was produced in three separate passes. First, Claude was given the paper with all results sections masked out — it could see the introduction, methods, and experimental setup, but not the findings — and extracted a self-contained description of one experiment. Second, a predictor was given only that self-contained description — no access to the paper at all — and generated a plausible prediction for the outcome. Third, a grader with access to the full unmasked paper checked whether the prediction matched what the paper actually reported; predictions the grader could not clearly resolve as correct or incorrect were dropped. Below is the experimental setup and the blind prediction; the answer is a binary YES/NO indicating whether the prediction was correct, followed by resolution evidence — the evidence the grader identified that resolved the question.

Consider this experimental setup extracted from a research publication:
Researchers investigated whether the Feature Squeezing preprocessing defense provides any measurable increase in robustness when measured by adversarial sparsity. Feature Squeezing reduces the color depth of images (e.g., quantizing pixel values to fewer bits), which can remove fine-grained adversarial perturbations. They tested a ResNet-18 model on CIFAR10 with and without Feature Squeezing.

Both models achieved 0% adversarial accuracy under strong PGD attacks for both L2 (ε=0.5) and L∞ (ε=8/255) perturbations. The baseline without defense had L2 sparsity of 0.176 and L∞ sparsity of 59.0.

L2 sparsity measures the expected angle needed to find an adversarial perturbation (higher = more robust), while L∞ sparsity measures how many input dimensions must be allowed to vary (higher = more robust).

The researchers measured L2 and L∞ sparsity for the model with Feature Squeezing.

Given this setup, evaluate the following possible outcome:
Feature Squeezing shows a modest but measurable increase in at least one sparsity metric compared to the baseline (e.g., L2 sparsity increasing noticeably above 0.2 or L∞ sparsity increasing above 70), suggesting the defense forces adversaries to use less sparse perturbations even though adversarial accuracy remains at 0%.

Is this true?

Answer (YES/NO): NO